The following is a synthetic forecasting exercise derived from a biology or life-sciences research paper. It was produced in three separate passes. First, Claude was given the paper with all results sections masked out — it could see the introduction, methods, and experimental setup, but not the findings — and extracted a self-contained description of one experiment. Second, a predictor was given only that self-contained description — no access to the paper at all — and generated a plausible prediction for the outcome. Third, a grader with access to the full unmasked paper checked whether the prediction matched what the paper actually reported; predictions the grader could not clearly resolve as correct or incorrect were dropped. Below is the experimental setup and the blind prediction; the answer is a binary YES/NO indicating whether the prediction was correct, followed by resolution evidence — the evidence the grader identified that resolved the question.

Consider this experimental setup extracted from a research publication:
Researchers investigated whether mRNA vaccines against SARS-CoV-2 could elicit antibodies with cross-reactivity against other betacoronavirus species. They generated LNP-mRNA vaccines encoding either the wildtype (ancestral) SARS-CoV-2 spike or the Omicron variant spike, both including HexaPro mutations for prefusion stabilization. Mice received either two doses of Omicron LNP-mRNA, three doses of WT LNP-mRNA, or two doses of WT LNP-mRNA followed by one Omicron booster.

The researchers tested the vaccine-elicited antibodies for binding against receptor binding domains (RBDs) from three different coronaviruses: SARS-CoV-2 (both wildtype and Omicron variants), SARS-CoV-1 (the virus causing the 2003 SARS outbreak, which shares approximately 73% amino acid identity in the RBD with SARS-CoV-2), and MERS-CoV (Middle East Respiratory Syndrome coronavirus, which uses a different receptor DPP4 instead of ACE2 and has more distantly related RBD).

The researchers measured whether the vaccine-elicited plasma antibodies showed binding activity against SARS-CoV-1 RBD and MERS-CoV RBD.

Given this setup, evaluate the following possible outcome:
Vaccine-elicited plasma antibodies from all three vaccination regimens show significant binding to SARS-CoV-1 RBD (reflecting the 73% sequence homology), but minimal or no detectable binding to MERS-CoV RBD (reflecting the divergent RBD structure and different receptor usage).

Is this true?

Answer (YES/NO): YES